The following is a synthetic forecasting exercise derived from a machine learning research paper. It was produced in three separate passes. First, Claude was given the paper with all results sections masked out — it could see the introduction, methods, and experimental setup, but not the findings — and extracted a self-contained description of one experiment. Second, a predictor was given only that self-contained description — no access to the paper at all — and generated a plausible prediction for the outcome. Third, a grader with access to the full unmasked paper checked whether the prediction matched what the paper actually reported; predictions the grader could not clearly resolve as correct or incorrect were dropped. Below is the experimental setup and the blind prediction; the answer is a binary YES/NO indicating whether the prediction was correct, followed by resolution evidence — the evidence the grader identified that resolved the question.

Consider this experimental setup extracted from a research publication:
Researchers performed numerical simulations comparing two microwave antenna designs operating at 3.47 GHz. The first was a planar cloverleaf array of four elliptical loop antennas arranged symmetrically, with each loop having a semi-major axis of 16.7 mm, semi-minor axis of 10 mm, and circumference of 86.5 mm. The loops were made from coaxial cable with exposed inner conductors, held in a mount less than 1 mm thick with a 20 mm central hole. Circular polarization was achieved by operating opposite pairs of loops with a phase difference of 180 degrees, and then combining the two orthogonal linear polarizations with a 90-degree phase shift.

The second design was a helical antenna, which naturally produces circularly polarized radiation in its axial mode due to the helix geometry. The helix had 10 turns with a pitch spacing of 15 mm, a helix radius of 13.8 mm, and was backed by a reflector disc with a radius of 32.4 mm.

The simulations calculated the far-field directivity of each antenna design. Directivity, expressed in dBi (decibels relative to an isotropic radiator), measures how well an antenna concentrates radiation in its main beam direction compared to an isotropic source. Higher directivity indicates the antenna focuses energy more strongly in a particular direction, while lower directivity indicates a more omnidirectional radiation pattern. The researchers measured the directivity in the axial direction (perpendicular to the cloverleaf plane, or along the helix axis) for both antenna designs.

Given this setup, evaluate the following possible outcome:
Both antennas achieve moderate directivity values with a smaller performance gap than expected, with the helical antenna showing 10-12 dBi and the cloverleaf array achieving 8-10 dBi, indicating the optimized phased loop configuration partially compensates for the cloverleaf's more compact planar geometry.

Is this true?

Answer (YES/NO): NO